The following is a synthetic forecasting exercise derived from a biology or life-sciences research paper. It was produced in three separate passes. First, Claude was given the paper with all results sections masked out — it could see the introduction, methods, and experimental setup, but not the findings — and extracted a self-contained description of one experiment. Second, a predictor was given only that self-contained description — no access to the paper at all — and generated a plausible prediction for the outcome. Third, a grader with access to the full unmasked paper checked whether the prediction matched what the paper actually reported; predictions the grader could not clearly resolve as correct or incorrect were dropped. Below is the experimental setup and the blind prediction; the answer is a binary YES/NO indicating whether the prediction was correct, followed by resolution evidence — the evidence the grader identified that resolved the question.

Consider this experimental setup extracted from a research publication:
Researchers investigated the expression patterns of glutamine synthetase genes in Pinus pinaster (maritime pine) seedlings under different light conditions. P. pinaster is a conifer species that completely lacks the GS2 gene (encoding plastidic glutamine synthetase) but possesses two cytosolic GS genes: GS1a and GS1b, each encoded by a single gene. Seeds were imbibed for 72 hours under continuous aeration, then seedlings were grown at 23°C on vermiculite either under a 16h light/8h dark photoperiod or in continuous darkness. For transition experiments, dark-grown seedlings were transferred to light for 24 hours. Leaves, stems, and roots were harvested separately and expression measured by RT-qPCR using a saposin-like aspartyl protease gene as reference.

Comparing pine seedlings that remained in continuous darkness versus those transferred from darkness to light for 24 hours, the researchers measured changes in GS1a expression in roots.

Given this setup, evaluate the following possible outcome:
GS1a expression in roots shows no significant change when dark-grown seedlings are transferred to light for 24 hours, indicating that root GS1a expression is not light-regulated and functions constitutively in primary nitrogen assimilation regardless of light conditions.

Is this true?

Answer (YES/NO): NO